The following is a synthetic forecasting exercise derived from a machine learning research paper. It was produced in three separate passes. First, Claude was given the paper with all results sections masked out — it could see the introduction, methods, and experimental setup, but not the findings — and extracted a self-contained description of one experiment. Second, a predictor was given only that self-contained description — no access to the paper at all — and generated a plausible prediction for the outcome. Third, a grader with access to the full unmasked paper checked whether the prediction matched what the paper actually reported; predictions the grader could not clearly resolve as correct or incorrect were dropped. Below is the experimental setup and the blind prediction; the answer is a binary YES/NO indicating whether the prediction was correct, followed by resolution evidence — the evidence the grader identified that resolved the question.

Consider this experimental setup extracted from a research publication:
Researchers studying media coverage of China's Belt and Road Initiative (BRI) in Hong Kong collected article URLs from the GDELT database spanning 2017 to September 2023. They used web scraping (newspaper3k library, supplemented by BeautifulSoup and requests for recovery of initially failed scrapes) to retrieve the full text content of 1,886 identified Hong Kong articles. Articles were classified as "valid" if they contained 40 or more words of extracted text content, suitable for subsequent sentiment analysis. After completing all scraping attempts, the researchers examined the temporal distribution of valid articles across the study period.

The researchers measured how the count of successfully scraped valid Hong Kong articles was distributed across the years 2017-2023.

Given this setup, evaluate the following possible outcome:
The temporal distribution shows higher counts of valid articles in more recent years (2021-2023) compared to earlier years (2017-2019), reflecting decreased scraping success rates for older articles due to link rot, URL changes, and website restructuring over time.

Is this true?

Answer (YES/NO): NO